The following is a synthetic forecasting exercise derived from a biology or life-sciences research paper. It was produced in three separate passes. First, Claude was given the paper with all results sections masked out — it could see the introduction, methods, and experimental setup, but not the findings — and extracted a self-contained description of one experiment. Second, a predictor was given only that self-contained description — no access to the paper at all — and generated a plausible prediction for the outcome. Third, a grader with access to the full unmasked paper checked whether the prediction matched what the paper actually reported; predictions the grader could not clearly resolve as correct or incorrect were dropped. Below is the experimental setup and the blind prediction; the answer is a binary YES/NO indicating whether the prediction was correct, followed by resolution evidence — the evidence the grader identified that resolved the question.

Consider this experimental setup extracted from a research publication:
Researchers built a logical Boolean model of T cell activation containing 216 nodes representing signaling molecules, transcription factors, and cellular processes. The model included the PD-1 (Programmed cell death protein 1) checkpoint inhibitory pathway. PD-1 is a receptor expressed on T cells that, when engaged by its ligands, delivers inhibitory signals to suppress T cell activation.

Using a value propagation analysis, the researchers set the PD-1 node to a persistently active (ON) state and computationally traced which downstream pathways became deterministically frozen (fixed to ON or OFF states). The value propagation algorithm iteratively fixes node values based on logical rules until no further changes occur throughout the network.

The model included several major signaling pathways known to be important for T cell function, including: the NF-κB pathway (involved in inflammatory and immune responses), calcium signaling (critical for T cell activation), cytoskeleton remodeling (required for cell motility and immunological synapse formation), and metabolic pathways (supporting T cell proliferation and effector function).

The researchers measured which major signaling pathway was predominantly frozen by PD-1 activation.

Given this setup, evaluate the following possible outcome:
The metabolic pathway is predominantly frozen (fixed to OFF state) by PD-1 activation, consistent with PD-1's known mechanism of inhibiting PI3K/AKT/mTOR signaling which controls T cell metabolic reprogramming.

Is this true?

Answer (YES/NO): NO